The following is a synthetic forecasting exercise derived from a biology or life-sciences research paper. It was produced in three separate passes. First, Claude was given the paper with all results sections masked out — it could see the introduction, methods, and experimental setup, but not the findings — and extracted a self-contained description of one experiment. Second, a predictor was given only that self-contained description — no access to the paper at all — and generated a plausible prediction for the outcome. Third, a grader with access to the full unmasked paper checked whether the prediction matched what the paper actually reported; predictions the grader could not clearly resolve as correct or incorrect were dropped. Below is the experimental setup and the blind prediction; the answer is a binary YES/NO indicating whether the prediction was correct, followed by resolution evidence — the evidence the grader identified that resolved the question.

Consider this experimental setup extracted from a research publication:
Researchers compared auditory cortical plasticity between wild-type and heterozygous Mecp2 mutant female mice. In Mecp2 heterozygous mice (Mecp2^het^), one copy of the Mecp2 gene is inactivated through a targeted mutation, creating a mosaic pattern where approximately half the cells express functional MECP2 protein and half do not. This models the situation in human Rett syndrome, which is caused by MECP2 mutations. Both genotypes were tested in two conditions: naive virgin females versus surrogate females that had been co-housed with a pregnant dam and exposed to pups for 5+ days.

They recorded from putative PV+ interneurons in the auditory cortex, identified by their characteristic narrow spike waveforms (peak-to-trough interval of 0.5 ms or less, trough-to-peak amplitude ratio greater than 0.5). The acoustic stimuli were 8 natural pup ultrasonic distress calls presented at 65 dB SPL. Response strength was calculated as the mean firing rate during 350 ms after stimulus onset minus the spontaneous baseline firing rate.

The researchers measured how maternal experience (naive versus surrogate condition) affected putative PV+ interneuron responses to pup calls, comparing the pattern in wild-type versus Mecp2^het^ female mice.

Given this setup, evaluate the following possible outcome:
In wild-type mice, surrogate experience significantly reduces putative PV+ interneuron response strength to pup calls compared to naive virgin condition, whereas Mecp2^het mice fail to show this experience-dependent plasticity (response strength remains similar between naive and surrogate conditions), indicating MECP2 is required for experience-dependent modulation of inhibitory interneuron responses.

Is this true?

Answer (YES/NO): YES